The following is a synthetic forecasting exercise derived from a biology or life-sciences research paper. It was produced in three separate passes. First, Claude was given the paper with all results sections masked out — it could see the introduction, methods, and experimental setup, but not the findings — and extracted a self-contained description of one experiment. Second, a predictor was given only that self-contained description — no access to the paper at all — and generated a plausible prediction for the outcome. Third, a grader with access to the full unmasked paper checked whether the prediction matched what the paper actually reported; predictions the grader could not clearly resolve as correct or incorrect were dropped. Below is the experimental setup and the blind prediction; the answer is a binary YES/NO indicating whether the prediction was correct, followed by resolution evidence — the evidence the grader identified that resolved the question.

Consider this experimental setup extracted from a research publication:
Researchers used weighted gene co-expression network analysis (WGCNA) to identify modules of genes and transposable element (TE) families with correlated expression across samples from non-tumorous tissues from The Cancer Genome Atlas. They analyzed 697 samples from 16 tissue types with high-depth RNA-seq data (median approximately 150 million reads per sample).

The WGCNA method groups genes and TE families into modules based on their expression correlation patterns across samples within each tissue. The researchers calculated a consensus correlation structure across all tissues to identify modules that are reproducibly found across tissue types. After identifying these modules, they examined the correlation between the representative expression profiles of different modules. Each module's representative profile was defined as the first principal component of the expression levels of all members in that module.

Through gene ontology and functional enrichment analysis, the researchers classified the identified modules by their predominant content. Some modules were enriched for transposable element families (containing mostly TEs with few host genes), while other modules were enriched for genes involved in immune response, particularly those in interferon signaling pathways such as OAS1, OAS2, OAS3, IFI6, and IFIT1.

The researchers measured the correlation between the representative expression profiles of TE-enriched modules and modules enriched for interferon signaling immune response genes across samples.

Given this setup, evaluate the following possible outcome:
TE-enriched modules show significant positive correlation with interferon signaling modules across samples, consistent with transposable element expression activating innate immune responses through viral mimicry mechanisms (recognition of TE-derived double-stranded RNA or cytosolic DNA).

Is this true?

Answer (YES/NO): NO